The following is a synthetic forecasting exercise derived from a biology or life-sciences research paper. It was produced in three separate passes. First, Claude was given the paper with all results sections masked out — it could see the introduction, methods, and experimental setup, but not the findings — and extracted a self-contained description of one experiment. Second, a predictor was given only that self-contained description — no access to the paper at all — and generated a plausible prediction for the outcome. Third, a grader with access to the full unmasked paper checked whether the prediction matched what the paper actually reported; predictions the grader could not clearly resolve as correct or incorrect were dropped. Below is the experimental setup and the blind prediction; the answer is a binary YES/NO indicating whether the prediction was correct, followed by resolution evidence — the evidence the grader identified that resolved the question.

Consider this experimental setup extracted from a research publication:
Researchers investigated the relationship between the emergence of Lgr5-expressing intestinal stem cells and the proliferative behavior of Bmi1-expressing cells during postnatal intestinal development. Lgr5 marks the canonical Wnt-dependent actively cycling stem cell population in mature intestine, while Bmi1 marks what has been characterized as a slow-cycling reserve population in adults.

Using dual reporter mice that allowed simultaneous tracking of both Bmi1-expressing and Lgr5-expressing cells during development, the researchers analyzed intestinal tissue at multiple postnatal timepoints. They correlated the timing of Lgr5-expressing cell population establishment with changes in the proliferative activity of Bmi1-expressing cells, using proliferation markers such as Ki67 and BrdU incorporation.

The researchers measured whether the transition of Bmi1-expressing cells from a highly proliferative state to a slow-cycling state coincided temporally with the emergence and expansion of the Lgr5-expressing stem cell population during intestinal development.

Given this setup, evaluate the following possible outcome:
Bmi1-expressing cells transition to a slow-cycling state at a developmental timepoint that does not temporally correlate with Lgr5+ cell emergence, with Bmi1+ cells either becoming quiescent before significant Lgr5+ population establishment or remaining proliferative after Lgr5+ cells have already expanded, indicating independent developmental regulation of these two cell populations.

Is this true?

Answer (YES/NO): NO